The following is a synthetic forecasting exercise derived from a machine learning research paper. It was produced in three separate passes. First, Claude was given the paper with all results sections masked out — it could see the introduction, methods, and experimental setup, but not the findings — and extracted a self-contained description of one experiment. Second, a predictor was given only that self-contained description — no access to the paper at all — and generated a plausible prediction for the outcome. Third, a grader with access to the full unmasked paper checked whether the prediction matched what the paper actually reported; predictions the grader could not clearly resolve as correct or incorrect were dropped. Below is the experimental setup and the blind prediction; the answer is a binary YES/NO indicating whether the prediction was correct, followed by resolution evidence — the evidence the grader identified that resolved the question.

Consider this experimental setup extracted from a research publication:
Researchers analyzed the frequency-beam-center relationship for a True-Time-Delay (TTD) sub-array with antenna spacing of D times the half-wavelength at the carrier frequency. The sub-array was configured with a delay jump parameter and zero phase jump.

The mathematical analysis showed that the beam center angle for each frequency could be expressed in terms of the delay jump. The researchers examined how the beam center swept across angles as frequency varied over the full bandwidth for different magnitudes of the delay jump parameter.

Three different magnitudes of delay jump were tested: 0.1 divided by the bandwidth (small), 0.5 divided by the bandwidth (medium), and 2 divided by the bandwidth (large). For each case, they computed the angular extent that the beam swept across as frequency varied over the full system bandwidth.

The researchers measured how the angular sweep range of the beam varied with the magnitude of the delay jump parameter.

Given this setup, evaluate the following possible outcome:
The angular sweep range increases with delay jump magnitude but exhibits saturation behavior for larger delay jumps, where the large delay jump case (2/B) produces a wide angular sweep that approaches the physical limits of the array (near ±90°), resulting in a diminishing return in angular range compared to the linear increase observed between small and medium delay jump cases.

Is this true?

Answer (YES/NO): NO